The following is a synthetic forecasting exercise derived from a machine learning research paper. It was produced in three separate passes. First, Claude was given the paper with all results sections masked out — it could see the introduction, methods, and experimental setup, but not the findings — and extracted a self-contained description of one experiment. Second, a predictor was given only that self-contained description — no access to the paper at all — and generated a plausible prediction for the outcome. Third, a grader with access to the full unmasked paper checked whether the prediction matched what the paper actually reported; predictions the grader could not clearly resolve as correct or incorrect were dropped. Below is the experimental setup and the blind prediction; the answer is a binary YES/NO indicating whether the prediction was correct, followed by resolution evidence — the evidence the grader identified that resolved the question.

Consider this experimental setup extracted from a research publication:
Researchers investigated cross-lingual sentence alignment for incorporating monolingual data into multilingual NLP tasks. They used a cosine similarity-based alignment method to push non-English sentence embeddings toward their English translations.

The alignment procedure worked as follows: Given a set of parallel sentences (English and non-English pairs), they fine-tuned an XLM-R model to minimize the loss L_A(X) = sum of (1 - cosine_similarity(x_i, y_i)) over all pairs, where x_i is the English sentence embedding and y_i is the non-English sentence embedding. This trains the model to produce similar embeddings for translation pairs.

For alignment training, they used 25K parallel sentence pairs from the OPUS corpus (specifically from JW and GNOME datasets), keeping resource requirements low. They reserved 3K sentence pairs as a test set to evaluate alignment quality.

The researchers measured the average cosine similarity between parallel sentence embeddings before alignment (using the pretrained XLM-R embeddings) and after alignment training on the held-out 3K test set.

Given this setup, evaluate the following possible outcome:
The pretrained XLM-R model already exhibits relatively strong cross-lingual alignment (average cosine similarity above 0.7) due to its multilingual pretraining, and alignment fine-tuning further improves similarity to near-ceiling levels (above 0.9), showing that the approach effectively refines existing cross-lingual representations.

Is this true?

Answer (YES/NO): NO